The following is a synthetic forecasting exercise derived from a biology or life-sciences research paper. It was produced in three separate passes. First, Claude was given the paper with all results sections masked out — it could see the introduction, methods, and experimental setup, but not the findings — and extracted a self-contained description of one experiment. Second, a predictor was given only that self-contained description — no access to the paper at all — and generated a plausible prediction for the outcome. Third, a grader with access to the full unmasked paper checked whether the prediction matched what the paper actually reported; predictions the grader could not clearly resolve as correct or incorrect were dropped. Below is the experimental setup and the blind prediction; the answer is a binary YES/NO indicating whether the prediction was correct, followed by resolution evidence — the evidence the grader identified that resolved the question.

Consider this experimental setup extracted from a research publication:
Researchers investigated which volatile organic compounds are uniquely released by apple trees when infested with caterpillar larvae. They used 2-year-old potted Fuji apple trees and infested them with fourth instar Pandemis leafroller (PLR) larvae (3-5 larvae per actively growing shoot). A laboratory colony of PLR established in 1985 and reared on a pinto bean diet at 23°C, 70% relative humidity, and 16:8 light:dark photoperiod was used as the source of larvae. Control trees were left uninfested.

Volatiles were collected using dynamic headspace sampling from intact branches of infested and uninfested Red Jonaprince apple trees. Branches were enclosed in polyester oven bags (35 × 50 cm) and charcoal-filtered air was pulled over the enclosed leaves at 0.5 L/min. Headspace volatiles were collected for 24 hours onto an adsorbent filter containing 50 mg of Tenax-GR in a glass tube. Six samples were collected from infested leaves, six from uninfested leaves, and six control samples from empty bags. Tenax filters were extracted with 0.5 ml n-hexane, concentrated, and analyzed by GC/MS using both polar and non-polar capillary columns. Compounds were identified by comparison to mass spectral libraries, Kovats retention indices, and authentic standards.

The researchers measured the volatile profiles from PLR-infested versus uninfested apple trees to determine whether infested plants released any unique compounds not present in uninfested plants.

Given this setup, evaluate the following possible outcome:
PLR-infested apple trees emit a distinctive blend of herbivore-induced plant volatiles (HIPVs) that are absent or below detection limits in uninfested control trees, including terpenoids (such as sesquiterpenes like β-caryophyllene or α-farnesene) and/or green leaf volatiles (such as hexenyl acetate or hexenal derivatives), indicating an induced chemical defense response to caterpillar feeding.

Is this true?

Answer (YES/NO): NO